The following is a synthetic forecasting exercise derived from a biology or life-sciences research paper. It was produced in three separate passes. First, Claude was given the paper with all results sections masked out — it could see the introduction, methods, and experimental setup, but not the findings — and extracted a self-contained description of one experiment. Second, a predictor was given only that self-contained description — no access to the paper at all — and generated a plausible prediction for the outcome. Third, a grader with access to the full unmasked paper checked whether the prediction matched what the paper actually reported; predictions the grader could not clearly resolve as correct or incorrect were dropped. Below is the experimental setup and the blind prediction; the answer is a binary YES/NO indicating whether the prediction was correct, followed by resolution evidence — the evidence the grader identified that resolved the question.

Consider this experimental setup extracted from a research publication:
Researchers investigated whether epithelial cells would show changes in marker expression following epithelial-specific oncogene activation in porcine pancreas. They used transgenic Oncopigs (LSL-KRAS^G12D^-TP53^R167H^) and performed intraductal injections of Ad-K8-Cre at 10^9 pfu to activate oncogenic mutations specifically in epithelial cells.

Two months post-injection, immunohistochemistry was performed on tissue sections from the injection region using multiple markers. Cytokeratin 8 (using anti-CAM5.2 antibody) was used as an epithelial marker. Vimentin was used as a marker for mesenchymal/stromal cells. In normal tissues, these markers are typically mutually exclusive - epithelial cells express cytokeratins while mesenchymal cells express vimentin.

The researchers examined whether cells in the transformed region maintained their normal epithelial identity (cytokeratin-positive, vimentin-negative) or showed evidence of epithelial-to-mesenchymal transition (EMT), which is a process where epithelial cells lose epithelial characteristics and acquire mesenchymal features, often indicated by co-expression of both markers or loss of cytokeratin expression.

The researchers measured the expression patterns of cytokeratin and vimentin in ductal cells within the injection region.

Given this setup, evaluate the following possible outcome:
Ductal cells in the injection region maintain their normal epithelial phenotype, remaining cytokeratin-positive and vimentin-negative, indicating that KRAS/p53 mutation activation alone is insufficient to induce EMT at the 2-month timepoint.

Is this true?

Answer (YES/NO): YES